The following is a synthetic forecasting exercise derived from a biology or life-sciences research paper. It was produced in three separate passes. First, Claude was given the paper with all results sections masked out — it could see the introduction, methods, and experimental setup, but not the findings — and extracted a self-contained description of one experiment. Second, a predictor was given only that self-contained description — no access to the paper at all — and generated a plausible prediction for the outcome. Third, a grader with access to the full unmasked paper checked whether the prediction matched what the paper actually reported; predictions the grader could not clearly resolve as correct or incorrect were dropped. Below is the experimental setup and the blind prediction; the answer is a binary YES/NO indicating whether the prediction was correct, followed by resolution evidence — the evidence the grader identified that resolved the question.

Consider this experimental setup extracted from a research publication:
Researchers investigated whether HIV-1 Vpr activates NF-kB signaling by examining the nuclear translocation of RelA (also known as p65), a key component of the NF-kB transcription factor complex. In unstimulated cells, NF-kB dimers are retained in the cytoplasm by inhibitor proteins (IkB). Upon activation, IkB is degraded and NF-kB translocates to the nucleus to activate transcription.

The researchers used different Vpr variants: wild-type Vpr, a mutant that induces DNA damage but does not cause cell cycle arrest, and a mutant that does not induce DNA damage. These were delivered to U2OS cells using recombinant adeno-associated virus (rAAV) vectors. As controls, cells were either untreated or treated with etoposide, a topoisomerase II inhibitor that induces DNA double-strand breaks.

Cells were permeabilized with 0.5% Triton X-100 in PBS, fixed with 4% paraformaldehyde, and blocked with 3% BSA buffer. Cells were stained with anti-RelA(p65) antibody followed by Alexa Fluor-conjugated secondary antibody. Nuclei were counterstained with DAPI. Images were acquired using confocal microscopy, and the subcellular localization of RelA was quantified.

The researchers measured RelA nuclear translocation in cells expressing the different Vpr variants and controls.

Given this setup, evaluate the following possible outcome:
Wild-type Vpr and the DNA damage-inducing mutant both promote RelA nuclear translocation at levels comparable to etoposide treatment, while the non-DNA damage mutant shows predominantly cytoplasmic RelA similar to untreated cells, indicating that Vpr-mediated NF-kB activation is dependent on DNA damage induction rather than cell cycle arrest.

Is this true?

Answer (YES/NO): YES